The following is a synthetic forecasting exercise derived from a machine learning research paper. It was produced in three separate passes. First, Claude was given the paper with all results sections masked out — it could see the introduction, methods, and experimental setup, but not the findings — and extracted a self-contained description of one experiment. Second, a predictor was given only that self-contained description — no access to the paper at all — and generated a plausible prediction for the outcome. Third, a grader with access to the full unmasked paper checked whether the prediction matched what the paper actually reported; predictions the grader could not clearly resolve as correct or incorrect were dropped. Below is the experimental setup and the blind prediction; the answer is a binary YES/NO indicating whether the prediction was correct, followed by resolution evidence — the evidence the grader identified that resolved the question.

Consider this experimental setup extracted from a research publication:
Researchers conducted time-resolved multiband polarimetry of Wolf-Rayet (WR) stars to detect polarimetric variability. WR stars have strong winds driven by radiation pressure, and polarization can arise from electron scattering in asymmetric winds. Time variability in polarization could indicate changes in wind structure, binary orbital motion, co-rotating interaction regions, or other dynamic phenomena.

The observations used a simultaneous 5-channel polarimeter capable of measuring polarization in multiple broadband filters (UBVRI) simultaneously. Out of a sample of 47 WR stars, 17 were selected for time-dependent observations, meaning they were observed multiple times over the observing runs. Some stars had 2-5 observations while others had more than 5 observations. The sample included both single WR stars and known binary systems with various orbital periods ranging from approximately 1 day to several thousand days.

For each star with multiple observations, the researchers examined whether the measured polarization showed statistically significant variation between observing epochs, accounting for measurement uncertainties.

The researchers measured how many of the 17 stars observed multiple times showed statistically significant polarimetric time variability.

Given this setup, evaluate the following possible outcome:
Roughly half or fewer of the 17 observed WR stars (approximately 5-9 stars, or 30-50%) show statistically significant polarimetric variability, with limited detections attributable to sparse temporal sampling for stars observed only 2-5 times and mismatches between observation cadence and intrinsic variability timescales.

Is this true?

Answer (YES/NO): NO